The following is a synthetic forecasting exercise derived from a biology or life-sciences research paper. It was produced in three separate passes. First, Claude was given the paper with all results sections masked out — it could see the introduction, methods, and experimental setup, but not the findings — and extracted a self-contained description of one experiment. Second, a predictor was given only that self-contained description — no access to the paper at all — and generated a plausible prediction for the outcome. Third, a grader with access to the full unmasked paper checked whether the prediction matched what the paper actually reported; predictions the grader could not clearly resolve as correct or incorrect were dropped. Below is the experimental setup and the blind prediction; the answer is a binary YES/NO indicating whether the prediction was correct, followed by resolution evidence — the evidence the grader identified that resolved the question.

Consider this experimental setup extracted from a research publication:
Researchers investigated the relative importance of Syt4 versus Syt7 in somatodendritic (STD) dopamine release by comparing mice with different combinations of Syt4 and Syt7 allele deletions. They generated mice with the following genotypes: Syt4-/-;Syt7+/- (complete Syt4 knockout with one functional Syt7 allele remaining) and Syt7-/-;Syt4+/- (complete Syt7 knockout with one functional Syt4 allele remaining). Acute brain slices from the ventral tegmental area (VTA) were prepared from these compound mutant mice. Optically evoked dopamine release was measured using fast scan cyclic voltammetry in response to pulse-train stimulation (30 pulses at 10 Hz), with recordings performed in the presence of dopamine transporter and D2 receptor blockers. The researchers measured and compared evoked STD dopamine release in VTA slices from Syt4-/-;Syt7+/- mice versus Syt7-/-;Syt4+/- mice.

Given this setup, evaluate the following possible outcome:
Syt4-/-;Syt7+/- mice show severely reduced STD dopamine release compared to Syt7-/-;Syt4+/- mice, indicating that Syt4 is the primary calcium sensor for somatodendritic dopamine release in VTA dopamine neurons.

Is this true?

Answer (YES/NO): NO